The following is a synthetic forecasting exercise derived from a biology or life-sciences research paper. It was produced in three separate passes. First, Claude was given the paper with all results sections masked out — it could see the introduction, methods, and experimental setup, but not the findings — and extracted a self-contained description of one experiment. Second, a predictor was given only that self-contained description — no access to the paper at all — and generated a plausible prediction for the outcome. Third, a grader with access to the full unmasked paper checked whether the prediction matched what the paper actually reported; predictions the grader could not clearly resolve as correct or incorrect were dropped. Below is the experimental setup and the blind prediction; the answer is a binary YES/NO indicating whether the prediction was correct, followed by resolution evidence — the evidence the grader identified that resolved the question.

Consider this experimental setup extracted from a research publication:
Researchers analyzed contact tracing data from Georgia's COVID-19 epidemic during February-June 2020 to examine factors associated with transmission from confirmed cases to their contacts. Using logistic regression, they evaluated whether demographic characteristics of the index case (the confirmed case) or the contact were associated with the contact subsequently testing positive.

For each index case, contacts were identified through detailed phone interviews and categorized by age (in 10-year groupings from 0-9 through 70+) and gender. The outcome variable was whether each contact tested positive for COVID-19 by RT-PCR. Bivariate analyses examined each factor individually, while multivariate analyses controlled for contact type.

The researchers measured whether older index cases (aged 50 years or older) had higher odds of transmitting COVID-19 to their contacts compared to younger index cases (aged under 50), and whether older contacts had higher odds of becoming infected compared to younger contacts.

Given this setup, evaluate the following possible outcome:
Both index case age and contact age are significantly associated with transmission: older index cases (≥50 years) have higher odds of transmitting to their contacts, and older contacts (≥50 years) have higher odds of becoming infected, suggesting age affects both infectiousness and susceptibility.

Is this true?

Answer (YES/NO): NO